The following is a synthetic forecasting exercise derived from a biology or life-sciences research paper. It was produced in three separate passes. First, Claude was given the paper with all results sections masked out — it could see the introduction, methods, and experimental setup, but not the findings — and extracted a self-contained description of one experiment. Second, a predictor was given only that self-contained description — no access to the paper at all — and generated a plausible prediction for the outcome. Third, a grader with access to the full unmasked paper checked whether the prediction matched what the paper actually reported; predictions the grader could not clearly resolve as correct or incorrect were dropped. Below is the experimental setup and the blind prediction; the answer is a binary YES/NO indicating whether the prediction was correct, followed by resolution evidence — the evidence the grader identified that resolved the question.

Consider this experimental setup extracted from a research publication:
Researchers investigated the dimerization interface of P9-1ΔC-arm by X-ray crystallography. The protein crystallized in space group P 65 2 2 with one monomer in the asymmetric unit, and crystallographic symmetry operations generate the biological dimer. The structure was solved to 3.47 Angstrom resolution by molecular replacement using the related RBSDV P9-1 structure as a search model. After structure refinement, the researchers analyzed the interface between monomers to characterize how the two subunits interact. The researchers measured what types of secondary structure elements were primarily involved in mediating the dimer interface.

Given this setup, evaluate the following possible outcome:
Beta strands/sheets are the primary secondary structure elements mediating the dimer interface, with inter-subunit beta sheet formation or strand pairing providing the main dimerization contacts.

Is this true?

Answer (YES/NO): NO